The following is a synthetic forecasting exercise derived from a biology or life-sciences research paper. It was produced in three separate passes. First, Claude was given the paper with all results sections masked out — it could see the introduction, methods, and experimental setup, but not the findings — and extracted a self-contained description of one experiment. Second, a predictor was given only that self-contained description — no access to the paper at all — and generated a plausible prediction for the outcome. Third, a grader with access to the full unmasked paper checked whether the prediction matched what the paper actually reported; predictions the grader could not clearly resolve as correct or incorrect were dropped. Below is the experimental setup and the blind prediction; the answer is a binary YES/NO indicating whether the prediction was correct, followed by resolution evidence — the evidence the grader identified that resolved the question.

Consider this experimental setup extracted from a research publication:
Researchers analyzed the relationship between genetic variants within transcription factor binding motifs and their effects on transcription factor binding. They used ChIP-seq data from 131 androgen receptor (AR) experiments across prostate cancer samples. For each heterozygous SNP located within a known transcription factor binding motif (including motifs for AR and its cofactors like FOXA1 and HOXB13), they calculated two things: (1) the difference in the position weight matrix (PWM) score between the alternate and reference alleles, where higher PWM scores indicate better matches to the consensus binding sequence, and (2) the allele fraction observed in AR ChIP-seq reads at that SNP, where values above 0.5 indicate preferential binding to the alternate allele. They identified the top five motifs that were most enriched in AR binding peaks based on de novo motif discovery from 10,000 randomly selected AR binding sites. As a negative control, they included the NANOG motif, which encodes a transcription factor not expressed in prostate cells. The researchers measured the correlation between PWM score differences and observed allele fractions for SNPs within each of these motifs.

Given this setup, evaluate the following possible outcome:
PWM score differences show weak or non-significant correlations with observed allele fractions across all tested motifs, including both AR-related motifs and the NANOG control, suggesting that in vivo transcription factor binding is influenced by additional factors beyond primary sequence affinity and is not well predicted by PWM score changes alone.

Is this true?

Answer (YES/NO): NO